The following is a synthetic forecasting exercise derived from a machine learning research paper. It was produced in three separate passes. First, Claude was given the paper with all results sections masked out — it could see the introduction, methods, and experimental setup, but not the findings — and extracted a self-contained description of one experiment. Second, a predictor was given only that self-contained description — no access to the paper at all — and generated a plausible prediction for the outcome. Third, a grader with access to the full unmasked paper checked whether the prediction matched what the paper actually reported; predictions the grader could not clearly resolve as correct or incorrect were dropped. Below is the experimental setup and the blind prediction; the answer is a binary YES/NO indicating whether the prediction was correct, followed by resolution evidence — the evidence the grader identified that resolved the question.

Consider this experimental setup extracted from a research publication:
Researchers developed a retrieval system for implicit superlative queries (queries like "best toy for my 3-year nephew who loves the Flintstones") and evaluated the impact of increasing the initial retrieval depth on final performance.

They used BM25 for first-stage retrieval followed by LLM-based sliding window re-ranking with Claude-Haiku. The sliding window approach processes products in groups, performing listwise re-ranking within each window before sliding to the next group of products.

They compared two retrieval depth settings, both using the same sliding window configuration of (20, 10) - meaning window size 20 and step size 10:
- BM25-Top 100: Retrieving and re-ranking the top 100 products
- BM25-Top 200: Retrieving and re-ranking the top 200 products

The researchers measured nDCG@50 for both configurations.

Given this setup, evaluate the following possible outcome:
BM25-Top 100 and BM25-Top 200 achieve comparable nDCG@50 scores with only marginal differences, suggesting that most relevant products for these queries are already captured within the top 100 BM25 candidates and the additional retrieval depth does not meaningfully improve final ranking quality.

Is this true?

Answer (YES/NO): NO